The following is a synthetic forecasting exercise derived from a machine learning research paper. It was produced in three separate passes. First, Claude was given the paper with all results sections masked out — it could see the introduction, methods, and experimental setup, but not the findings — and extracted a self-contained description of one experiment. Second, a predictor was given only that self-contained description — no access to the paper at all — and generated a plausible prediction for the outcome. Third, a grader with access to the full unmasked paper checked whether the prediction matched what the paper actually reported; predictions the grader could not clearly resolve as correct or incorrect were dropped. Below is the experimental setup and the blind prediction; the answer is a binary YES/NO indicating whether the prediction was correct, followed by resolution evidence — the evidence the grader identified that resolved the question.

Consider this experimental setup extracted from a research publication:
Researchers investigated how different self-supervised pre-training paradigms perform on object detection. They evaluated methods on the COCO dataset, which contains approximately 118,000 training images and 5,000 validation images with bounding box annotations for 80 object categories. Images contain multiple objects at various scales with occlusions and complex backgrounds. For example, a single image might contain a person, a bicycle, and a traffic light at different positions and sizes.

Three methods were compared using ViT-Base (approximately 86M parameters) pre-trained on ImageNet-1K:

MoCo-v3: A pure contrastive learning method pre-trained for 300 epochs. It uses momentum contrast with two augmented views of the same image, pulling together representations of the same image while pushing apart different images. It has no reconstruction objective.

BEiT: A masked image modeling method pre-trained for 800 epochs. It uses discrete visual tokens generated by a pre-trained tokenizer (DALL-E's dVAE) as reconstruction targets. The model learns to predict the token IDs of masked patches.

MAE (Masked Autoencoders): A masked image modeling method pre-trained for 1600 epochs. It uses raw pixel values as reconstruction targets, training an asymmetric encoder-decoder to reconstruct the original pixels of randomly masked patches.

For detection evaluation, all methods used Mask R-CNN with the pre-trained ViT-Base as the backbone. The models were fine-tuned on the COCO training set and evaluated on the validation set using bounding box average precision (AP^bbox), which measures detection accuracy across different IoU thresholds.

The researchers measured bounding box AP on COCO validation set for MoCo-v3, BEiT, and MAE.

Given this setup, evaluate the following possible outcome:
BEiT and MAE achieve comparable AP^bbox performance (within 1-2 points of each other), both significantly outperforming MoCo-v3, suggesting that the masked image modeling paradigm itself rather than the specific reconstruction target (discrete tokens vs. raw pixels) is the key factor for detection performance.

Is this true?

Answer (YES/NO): YES